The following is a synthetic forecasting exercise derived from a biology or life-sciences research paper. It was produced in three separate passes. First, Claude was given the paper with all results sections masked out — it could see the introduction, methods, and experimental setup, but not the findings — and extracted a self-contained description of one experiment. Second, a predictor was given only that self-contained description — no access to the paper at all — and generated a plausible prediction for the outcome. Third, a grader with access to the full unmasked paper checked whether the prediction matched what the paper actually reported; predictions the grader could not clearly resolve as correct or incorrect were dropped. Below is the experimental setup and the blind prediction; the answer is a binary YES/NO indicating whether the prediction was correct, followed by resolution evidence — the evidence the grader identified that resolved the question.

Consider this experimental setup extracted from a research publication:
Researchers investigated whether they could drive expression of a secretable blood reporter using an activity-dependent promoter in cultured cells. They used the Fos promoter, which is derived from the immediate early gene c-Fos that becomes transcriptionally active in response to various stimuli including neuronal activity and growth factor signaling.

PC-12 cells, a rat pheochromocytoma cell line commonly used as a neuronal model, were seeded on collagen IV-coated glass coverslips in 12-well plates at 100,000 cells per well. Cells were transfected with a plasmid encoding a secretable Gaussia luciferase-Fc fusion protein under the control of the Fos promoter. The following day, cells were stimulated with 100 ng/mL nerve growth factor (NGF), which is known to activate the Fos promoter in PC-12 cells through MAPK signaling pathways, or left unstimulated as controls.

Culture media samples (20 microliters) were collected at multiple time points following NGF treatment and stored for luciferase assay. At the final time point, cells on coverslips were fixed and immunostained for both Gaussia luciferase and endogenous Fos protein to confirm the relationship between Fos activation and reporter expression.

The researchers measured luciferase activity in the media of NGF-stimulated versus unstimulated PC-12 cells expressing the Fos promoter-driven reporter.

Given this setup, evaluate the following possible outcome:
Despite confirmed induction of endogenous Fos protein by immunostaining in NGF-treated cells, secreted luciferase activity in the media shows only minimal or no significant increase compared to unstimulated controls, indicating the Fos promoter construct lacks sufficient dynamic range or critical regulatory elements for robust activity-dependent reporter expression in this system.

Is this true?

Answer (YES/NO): NO